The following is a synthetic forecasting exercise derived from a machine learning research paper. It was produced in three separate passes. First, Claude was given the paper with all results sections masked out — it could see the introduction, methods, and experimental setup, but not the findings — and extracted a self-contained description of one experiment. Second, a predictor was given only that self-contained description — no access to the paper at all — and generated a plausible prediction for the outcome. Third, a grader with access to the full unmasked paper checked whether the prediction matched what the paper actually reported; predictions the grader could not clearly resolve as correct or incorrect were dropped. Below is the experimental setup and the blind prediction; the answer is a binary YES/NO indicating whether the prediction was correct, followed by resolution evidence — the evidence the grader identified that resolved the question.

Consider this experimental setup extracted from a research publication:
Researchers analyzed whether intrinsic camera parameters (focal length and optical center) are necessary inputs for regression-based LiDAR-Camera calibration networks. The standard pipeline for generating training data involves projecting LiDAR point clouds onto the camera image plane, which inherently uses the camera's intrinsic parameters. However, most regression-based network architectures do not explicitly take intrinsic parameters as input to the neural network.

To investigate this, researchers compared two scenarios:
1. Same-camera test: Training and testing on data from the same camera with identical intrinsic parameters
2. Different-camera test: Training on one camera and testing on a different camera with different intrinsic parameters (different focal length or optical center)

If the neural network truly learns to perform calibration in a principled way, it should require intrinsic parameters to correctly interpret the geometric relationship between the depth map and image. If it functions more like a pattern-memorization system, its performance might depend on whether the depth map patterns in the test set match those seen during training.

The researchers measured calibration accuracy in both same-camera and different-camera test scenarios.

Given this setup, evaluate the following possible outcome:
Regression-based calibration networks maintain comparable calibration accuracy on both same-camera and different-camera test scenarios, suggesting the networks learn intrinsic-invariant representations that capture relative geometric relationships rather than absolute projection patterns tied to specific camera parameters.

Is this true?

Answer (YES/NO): NO